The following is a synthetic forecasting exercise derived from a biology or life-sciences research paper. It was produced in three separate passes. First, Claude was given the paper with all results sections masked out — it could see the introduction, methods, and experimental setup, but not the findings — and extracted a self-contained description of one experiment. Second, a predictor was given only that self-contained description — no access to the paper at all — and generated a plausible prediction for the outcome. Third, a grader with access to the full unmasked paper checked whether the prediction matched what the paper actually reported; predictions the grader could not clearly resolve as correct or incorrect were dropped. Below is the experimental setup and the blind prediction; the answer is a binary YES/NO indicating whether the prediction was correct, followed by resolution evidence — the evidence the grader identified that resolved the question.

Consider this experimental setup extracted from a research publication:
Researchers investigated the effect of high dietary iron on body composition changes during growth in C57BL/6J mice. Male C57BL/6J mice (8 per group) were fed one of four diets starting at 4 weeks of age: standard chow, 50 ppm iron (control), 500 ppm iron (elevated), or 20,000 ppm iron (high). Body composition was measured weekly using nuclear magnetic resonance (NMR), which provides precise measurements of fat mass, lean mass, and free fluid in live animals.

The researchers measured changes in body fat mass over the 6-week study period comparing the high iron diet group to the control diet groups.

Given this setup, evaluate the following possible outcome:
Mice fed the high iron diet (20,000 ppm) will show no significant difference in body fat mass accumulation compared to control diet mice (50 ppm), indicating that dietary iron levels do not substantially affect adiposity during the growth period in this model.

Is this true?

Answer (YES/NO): NO